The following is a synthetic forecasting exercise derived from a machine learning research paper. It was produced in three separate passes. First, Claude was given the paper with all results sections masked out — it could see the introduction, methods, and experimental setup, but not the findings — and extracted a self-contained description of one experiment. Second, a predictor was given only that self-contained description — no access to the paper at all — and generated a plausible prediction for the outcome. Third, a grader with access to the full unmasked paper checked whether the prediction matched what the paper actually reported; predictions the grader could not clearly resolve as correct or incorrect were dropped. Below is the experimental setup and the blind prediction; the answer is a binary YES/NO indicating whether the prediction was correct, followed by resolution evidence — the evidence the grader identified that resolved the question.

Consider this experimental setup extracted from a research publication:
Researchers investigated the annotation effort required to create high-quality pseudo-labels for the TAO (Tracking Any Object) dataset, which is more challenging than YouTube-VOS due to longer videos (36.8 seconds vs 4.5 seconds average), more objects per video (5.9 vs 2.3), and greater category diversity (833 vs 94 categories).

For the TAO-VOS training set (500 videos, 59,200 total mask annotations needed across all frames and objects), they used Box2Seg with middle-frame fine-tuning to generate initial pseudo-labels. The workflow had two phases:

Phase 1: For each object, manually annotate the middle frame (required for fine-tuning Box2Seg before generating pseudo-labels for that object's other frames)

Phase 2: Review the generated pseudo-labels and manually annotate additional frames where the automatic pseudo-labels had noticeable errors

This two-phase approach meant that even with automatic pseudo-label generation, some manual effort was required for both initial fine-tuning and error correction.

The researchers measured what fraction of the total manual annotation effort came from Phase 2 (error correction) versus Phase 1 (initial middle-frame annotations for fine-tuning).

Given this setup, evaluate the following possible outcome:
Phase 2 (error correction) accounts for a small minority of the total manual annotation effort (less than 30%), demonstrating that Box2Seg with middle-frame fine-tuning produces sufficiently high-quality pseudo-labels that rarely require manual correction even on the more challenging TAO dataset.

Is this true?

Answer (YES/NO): NO